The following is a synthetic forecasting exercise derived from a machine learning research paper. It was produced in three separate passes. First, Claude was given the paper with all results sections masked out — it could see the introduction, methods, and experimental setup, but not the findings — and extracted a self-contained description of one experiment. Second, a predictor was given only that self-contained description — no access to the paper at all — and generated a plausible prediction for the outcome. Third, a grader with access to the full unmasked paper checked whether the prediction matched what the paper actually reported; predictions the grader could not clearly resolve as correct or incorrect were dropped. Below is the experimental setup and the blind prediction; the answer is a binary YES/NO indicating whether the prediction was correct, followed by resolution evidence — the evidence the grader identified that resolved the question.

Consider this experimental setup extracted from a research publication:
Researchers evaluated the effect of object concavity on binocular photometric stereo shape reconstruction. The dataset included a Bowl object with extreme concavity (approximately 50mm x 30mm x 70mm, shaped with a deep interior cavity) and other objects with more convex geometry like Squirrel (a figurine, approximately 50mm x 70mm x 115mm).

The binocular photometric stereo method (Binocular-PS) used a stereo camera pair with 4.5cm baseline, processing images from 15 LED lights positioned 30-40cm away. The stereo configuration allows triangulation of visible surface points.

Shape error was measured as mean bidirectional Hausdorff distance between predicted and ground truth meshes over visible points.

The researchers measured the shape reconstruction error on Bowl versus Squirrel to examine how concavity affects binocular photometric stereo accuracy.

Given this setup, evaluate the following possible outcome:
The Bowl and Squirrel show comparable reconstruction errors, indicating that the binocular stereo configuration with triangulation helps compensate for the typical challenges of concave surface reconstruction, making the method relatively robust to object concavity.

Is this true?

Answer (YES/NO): NO